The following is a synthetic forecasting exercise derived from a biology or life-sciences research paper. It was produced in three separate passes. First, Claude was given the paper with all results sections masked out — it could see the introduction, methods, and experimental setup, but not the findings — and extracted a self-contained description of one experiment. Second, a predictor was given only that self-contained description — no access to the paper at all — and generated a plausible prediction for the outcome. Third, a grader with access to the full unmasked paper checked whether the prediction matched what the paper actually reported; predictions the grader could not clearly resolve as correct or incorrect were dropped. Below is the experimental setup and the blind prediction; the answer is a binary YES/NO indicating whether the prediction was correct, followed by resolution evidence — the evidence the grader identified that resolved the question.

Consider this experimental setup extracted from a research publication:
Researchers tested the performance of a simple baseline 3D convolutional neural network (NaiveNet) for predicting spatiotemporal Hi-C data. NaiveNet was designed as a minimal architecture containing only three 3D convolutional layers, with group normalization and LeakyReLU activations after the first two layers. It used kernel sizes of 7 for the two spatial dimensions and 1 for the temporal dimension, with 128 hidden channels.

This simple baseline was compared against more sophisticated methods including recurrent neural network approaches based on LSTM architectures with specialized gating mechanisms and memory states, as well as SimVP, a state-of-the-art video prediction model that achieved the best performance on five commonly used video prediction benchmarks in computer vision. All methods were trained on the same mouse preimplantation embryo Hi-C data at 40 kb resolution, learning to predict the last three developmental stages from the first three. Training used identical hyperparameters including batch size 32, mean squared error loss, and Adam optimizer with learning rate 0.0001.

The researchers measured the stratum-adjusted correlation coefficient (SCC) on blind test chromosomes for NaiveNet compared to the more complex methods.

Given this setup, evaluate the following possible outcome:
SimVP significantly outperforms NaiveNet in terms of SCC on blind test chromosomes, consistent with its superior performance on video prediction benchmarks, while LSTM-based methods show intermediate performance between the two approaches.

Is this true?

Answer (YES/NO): NO